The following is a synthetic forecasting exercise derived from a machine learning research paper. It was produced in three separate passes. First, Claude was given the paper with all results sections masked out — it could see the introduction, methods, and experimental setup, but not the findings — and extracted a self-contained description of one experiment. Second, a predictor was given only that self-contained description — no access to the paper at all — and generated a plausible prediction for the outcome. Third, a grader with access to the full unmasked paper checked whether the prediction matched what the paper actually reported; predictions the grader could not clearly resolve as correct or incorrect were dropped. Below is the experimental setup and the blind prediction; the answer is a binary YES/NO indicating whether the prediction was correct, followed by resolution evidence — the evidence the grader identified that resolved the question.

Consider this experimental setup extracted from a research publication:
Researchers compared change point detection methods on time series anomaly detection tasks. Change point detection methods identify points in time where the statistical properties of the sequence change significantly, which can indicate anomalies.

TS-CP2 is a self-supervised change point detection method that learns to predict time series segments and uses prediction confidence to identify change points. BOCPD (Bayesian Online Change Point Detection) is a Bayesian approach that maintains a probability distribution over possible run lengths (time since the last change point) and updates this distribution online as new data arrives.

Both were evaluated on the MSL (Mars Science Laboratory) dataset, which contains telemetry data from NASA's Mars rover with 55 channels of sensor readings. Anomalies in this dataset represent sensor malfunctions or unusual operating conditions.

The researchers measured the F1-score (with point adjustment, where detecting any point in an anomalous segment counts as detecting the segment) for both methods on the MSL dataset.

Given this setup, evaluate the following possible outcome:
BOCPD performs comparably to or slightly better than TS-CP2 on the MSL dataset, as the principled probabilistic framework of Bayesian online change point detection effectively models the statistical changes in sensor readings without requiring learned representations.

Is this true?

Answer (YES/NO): NO